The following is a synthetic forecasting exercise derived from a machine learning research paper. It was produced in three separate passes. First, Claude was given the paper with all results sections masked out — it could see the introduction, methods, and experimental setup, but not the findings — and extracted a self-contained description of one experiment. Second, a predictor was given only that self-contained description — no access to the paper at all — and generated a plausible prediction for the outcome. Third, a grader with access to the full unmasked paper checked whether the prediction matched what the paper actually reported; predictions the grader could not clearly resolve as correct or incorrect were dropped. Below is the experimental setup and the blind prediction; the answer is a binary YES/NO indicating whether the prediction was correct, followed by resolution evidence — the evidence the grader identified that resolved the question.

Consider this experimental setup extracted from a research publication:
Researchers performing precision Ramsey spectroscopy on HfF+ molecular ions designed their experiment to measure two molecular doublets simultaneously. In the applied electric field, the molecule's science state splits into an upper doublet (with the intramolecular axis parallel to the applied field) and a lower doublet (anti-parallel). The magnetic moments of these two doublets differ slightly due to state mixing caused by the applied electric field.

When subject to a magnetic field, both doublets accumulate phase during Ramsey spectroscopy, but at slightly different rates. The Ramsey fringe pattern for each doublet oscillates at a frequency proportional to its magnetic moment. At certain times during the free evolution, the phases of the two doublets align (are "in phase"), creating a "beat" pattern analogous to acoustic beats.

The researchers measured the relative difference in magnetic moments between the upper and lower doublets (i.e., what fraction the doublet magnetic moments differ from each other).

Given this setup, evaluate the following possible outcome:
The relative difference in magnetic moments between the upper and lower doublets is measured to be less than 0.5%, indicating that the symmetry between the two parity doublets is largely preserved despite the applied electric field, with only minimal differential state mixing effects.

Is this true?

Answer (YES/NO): YES